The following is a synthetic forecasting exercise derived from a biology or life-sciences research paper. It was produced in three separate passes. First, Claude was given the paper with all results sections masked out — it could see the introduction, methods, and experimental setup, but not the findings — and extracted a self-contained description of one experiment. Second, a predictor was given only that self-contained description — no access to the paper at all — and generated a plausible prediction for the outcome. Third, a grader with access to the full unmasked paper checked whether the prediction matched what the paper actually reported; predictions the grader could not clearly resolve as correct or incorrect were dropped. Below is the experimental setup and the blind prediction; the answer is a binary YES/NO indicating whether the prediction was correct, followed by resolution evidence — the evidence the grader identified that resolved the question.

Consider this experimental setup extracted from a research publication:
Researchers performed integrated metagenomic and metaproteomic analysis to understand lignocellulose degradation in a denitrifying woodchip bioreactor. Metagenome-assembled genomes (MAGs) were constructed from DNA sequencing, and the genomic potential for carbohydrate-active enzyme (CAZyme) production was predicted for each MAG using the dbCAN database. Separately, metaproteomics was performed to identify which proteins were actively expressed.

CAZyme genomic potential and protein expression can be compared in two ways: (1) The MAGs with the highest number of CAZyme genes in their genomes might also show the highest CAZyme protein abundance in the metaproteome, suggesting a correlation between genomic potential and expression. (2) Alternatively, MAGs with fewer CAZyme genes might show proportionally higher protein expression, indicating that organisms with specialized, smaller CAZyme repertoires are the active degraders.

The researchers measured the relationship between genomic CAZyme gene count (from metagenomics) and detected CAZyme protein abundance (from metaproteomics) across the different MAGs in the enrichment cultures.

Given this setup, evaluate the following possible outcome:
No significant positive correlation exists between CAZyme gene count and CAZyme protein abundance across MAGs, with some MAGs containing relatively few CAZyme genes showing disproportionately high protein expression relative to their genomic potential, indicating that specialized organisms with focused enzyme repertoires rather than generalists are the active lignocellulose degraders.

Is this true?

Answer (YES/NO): NO